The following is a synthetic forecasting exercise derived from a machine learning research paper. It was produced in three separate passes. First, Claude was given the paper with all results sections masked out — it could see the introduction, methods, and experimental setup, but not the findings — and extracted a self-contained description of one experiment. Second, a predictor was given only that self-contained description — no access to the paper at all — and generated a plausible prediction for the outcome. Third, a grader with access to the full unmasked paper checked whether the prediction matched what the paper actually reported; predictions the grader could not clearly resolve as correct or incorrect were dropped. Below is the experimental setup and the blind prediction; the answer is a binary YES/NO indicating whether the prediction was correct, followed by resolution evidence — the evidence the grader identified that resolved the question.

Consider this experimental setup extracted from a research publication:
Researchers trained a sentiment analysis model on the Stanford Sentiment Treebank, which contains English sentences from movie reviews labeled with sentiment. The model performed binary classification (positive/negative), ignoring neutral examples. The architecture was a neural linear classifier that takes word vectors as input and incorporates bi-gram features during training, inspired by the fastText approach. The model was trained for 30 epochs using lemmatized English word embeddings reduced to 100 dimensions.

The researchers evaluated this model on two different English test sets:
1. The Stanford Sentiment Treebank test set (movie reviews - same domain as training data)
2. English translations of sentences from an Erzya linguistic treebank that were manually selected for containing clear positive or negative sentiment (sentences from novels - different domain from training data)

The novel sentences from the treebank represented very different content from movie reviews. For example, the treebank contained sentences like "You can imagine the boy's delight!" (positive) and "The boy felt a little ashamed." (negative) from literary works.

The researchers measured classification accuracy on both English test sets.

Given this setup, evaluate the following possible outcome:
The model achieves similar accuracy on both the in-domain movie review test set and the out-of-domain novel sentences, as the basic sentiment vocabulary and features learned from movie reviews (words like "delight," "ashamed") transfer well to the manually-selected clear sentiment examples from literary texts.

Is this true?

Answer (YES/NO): NO